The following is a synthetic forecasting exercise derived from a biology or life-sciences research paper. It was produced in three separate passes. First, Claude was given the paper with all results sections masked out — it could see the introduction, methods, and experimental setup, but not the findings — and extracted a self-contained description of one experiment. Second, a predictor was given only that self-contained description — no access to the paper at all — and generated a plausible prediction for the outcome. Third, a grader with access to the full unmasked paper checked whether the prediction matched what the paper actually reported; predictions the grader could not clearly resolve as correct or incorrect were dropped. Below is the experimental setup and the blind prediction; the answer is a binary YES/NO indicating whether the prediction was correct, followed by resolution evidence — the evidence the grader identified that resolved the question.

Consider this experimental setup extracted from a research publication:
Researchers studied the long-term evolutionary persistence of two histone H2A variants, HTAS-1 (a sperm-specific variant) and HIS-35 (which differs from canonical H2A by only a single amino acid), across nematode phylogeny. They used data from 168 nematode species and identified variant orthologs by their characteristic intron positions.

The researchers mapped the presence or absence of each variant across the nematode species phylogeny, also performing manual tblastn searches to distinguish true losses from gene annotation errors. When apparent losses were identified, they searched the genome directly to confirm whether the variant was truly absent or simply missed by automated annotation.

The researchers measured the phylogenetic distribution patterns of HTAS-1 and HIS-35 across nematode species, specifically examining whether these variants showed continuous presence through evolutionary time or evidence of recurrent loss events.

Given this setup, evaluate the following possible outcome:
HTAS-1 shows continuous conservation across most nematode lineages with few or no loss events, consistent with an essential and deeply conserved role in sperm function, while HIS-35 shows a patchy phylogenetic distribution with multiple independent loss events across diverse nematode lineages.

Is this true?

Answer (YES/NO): NO